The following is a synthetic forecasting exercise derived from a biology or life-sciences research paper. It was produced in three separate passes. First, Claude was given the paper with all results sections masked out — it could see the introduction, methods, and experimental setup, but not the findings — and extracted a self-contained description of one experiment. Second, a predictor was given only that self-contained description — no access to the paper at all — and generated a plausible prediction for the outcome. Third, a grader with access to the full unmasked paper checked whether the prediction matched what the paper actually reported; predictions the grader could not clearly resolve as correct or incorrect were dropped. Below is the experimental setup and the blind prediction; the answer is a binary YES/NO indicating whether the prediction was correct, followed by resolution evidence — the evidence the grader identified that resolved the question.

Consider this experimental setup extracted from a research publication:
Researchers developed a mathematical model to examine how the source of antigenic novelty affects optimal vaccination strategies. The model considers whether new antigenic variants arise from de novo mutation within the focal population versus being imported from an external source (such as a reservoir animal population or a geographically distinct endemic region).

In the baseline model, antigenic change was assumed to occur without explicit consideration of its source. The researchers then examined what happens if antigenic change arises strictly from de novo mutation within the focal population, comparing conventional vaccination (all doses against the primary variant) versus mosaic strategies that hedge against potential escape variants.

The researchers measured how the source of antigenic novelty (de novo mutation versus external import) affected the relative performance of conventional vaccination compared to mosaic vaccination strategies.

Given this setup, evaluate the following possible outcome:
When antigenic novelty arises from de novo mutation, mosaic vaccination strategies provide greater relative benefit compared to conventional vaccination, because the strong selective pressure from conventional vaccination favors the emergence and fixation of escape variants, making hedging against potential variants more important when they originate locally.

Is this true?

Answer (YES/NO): NO